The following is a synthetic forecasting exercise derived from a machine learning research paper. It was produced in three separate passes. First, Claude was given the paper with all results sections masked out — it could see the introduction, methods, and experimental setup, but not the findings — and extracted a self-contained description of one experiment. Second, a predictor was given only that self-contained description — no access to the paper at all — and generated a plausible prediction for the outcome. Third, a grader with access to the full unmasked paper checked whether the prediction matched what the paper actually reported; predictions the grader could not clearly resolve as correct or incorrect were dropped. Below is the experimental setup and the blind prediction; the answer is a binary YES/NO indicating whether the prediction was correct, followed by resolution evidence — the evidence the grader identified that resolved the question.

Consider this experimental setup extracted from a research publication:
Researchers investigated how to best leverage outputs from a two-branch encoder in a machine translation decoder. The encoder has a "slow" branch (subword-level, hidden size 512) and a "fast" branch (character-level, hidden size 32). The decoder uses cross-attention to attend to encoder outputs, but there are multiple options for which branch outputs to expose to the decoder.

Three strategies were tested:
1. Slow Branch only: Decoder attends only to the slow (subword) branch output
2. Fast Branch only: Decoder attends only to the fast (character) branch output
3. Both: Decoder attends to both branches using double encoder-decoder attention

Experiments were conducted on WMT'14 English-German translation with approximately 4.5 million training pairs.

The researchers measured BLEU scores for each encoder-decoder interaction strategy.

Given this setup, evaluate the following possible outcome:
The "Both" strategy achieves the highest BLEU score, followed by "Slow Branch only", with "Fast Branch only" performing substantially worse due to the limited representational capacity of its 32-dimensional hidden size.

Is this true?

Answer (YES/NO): NO